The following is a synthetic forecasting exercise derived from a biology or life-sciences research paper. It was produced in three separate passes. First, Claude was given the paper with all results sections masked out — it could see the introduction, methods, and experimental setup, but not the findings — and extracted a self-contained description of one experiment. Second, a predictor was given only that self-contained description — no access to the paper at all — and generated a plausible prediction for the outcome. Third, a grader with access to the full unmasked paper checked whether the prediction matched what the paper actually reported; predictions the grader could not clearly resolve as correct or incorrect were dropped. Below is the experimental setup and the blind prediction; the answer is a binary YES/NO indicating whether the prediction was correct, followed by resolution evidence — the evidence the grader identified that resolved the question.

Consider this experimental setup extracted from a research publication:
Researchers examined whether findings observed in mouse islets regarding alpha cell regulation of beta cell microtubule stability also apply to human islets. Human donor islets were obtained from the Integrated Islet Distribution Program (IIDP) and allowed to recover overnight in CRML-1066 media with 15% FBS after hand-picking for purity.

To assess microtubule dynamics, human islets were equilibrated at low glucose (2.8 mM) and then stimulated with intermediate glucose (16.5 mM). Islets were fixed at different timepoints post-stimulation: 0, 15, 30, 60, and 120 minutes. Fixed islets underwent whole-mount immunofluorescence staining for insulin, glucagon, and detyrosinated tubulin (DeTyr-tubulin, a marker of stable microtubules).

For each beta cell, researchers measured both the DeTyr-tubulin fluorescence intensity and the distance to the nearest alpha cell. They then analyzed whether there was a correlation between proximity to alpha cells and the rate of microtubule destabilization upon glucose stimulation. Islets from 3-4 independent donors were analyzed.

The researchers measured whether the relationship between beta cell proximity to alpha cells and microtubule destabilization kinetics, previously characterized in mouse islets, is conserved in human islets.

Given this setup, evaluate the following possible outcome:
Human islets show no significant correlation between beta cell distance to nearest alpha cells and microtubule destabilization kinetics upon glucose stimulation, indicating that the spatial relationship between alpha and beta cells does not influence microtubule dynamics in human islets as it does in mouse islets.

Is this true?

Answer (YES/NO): NO